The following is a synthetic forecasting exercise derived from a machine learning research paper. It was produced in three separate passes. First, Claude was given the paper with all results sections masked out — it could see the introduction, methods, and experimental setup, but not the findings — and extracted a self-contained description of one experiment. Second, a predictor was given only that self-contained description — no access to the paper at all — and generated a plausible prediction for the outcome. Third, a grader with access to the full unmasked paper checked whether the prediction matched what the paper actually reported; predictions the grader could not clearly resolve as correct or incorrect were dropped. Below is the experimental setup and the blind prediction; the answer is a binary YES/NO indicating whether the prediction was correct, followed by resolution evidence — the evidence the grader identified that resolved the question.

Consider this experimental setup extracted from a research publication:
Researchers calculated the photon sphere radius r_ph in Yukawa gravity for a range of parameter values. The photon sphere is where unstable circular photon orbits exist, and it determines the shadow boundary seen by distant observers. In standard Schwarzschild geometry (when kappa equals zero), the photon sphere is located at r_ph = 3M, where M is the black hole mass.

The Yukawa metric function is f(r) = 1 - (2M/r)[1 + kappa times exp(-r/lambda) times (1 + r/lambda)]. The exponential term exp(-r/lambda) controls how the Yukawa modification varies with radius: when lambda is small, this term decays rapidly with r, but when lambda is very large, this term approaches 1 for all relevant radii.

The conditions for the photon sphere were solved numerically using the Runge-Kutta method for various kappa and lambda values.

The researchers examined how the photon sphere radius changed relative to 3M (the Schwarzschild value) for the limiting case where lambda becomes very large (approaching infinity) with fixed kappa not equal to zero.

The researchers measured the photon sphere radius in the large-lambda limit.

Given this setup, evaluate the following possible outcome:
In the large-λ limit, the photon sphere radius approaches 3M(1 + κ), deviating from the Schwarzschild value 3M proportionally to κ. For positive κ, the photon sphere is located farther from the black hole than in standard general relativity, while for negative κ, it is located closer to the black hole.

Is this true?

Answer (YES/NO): YES